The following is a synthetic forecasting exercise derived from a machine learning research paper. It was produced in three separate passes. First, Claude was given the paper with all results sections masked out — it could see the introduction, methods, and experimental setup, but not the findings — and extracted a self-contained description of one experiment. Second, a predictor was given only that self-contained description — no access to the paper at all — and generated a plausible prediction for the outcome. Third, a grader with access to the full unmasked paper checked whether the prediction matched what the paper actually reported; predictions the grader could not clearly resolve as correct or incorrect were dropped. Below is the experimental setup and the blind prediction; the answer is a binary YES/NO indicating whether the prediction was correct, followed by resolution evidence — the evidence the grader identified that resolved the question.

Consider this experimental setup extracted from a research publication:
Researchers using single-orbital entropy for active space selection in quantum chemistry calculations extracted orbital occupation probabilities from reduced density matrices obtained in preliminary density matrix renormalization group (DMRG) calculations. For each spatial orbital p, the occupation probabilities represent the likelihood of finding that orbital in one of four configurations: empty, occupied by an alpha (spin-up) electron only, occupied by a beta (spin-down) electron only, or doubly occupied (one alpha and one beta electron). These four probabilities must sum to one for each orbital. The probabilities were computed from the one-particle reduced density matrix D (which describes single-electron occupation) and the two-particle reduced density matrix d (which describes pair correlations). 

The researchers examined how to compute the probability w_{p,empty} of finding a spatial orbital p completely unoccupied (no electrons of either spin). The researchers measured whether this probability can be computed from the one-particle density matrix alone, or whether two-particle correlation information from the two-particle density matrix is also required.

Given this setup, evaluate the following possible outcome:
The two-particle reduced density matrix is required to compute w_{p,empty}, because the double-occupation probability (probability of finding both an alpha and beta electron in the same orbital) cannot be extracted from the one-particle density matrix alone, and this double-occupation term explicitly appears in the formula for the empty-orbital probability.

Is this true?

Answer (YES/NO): YES